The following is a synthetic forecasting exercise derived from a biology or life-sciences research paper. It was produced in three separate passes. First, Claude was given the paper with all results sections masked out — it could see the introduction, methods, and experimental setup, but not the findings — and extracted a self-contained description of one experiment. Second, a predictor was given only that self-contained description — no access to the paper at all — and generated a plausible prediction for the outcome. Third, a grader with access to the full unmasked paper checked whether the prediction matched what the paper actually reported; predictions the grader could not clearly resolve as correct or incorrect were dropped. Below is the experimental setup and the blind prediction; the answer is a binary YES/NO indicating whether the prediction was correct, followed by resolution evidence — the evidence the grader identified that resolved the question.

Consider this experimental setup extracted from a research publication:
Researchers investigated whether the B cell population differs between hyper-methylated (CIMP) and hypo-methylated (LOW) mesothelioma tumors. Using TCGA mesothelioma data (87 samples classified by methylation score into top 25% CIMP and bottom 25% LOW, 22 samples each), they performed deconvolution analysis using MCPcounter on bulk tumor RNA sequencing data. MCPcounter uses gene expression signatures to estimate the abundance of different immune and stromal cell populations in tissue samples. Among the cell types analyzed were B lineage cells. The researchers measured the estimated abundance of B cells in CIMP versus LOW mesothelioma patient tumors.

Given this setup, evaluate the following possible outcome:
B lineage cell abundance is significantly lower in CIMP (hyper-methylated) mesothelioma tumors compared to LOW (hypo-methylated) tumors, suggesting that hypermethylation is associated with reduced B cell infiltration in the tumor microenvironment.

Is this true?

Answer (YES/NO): YES